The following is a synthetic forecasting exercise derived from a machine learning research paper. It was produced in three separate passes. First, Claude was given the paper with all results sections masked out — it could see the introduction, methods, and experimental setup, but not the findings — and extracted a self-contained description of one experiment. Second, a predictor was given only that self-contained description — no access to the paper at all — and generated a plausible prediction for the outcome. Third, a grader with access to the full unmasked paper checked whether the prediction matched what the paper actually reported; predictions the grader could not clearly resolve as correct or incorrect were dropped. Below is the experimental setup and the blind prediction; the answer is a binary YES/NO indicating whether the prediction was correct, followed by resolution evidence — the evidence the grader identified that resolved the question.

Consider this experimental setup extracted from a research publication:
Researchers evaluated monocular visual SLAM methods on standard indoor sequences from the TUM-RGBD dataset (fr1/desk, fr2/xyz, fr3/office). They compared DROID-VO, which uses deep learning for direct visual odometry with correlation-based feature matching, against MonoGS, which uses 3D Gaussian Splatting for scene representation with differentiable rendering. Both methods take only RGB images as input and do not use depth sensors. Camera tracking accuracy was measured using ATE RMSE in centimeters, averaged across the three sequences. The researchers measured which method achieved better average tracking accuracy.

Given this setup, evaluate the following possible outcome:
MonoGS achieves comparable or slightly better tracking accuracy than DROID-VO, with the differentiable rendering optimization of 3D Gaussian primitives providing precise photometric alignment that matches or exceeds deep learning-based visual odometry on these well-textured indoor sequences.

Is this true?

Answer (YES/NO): NO